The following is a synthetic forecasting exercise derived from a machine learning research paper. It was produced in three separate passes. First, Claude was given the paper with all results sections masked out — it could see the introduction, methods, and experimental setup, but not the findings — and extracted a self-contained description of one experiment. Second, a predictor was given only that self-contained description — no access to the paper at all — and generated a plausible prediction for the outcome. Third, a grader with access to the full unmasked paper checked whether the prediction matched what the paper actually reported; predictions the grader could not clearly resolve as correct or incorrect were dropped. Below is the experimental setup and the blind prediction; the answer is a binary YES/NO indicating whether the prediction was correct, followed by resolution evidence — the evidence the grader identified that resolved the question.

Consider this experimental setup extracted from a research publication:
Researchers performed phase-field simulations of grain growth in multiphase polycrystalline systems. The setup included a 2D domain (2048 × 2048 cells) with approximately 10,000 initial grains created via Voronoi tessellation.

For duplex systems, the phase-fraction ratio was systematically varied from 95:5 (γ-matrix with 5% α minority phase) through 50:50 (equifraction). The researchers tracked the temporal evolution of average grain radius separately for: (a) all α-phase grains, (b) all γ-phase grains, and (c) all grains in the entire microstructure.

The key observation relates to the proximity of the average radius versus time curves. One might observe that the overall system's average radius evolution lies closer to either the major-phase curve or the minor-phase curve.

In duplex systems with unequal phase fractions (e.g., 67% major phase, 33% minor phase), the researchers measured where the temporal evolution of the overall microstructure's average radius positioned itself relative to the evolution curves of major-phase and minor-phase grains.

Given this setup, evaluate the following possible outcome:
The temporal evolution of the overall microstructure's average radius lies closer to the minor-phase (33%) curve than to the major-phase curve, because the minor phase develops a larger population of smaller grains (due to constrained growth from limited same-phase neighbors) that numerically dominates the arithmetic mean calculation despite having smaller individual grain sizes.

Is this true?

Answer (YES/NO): NO